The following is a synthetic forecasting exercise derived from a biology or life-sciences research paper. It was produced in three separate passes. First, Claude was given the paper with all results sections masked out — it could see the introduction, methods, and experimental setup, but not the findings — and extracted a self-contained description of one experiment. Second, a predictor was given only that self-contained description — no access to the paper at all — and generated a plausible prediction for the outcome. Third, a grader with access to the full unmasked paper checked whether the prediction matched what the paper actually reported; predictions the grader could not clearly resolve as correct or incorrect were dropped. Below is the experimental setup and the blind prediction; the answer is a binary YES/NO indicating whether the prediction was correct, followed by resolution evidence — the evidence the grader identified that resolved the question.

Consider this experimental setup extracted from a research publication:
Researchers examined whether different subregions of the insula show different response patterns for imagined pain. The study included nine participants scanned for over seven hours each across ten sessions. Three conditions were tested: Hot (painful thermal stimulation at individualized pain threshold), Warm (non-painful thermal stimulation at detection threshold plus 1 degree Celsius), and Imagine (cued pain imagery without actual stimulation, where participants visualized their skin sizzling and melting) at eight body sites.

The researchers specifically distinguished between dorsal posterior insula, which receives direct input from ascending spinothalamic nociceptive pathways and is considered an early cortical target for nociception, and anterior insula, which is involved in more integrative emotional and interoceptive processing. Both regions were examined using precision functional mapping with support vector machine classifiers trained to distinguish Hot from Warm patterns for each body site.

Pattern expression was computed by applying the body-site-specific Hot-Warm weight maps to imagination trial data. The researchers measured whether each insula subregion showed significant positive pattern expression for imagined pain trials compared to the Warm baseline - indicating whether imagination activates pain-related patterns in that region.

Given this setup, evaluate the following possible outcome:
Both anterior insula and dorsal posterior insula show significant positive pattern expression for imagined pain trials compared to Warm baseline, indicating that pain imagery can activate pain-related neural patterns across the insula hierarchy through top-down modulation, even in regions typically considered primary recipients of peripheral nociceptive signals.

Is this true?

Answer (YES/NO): NO